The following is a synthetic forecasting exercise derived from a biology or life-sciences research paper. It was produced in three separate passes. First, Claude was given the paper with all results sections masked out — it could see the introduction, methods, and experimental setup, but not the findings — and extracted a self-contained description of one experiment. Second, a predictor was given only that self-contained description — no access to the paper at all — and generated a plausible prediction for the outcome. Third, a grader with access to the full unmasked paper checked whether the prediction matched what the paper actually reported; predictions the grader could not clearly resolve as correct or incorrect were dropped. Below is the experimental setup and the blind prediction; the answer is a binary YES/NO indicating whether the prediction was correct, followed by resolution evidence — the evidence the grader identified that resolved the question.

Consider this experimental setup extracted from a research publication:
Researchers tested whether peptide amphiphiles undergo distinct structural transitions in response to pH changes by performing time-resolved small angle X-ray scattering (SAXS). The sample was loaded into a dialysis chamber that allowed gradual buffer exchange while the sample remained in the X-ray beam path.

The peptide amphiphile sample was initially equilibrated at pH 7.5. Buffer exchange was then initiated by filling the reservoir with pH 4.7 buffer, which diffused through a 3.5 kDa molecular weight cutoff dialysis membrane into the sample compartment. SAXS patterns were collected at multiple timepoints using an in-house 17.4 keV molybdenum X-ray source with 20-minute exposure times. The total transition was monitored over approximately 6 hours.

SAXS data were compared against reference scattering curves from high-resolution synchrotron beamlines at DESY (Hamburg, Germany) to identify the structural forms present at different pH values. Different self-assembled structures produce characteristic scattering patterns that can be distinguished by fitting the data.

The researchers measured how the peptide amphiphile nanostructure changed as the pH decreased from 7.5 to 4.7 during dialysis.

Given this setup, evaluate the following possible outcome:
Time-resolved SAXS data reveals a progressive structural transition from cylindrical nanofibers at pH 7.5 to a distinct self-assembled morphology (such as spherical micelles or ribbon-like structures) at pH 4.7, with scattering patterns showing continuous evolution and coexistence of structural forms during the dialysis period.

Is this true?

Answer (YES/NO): NO